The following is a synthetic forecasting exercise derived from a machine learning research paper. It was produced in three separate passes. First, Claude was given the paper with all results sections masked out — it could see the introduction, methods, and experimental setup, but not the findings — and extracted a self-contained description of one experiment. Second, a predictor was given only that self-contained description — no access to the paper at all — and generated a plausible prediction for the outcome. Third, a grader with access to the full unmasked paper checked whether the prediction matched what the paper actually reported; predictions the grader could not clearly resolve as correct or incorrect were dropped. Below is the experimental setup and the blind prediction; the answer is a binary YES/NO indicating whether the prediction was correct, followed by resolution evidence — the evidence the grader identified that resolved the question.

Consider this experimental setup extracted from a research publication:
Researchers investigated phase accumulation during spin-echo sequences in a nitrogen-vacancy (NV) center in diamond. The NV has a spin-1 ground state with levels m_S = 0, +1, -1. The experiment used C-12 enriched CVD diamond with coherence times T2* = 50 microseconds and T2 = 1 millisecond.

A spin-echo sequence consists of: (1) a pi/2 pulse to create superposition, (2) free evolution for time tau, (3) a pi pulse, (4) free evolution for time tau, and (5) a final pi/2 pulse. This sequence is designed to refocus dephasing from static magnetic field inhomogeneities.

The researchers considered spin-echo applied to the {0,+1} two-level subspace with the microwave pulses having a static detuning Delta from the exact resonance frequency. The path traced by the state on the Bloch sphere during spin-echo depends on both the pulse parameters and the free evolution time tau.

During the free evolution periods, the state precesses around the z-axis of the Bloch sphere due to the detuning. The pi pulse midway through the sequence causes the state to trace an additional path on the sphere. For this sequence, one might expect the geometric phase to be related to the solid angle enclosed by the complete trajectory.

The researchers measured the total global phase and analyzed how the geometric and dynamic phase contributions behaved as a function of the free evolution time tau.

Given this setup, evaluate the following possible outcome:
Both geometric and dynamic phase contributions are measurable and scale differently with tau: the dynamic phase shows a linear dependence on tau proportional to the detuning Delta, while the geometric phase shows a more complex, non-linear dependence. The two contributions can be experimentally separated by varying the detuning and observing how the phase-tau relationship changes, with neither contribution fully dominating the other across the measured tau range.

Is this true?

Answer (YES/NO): NO